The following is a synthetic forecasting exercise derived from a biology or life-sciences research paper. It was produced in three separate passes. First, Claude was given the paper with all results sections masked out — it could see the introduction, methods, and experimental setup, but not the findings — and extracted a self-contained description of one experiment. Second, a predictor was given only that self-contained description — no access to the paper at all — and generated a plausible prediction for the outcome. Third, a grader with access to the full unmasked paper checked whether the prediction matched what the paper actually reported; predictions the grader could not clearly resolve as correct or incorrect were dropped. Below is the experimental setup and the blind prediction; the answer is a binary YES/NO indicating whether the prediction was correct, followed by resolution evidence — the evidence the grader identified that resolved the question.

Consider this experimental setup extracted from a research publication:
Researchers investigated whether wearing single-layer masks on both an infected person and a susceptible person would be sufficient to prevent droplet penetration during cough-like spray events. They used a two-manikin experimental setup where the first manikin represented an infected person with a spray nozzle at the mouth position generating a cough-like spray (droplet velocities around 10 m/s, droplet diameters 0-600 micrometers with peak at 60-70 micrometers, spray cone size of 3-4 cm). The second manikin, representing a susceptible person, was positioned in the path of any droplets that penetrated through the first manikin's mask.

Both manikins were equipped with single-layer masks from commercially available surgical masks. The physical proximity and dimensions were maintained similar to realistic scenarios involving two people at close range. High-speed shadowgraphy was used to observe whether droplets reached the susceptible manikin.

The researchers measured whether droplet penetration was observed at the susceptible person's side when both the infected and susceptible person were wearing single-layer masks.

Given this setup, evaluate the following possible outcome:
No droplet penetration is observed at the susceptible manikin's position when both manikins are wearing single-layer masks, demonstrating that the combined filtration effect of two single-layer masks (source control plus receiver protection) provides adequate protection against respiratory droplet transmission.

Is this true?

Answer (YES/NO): NO